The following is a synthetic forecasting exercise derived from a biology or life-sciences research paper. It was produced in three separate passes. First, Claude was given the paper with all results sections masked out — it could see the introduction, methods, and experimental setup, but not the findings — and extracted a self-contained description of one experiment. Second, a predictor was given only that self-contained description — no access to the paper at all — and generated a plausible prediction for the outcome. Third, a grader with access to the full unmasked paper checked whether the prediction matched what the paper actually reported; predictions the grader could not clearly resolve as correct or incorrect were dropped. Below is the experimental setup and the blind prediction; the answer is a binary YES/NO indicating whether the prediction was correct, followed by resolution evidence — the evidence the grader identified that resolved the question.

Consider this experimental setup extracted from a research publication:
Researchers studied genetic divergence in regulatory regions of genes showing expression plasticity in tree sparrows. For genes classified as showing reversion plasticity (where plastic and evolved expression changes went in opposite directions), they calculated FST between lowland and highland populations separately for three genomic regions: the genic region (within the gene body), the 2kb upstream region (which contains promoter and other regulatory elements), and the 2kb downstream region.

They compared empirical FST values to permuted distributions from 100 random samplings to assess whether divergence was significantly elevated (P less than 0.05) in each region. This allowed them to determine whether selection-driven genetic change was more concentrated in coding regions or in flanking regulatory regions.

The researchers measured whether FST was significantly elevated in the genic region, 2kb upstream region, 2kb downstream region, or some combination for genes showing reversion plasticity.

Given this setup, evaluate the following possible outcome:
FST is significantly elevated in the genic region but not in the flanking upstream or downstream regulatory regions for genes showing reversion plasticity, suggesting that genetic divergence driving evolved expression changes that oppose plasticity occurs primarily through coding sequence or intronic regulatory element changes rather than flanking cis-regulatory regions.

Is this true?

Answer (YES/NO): NO